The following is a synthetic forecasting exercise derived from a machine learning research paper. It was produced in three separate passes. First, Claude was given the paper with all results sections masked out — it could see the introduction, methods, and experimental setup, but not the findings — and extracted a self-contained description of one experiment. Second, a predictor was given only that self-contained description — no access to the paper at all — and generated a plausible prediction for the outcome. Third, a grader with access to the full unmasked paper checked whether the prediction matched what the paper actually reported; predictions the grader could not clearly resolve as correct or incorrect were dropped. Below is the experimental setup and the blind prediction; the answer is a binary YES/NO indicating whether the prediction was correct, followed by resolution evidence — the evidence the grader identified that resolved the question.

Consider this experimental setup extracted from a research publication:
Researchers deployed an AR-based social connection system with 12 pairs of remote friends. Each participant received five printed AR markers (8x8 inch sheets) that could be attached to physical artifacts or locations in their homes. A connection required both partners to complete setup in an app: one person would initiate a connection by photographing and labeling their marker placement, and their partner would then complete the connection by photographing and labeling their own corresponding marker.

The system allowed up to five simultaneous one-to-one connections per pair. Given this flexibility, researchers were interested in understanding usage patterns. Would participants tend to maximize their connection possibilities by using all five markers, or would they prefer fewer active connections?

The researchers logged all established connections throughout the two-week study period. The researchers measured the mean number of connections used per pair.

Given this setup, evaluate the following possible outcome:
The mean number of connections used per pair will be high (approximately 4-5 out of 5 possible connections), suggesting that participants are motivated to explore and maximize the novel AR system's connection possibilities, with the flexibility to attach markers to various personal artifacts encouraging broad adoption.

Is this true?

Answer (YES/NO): YES